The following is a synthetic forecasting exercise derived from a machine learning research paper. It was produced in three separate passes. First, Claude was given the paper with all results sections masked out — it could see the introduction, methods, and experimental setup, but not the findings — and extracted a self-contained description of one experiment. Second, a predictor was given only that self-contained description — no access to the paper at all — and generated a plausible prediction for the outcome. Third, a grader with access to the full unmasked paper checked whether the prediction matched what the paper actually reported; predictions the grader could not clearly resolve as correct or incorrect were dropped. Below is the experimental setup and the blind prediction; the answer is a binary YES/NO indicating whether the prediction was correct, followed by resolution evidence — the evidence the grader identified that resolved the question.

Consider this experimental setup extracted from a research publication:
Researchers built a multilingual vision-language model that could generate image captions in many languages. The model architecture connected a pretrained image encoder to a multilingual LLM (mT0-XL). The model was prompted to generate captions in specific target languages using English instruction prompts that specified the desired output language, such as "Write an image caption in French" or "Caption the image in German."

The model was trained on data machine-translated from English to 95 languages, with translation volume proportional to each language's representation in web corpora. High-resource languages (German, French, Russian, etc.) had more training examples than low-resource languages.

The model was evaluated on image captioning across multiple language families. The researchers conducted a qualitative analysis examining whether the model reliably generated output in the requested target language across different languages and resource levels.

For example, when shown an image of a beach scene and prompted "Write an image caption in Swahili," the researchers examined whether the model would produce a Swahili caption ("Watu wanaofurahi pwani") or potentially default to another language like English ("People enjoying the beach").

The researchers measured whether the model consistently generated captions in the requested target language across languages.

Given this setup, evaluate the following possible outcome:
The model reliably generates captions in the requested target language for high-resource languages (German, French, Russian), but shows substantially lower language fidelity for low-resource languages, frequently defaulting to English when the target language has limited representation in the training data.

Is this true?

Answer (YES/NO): NO